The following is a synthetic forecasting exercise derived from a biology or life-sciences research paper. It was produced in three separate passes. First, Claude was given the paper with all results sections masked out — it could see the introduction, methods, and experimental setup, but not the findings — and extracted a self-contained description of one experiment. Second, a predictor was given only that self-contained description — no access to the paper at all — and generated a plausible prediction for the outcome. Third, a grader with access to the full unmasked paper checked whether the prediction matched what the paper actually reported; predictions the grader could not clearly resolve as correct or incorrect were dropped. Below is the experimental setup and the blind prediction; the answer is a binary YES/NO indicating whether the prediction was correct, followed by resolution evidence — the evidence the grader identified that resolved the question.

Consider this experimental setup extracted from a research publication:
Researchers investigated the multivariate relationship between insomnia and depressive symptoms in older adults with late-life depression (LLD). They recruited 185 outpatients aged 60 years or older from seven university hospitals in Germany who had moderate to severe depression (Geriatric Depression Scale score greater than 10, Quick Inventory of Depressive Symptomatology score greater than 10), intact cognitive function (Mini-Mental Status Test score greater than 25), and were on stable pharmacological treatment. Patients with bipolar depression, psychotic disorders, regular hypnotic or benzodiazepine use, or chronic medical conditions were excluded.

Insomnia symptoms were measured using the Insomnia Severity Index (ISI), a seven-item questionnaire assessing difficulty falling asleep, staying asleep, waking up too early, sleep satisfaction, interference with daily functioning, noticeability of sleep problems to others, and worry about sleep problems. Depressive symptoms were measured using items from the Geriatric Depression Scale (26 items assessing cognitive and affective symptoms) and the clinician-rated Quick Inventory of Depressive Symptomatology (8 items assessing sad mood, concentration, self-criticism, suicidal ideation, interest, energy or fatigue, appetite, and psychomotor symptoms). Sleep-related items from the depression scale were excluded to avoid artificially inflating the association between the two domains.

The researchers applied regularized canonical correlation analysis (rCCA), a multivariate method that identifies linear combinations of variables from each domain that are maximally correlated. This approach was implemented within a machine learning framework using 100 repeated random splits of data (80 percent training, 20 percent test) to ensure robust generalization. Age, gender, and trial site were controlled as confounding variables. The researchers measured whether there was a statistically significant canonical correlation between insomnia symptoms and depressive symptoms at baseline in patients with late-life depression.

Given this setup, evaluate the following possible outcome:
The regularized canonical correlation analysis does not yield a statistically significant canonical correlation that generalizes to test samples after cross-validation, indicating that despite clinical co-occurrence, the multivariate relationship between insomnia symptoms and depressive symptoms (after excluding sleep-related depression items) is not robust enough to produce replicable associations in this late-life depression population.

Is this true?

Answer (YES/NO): NO